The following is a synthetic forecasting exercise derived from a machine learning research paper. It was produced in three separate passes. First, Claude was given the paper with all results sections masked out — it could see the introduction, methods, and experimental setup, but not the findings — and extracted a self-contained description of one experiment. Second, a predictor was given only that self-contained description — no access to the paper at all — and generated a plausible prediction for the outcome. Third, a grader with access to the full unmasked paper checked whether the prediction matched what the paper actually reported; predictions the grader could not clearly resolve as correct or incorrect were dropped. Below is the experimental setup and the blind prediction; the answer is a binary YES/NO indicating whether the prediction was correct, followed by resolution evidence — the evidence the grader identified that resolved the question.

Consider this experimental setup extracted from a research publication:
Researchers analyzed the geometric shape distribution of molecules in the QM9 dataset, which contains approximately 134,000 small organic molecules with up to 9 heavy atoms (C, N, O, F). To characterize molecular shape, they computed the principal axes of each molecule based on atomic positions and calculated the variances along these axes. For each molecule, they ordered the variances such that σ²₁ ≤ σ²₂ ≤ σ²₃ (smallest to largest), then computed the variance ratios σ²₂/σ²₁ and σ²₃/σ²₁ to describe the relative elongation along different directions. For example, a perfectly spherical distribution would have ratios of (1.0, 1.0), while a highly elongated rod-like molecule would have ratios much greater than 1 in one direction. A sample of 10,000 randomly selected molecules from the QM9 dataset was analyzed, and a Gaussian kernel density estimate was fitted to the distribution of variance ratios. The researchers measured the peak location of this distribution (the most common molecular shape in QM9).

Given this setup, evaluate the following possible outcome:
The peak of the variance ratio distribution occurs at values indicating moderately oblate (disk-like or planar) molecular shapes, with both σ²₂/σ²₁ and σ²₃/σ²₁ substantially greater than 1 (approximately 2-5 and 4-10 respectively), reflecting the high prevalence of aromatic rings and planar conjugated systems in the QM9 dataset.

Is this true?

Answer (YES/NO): NO